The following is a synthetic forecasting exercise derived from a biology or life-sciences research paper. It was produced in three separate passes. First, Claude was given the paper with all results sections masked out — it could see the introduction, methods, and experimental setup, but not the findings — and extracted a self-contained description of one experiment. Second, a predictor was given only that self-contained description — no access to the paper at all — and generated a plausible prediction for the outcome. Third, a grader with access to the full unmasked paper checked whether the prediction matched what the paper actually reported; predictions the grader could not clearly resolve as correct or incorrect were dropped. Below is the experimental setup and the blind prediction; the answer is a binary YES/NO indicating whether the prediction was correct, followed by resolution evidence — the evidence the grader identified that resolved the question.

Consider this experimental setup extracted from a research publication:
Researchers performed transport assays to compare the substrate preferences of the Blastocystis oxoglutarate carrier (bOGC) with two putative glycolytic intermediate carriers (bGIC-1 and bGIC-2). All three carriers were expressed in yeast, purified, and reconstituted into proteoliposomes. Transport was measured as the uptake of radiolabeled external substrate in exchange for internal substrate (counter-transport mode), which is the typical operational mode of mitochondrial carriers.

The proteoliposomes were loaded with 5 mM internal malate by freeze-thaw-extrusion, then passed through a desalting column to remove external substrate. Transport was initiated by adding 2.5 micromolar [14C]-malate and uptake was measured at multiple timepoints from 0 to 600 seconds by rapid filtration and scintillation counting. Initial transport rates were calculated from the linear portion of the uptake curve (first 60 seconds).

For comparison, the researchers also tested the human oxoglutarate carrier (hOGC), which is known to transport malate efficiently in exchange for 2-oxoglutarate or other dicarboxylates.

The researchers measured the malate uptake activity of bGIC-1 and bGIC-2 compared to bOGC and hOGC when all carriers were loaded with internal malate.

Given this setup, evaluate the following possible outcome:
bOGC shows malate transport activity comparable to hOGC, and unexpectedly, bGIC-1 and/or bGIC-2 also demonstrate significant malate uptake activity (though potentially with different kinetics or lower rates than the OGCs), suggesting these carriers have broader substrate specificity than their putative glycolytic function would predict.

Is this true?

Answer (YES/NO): NO